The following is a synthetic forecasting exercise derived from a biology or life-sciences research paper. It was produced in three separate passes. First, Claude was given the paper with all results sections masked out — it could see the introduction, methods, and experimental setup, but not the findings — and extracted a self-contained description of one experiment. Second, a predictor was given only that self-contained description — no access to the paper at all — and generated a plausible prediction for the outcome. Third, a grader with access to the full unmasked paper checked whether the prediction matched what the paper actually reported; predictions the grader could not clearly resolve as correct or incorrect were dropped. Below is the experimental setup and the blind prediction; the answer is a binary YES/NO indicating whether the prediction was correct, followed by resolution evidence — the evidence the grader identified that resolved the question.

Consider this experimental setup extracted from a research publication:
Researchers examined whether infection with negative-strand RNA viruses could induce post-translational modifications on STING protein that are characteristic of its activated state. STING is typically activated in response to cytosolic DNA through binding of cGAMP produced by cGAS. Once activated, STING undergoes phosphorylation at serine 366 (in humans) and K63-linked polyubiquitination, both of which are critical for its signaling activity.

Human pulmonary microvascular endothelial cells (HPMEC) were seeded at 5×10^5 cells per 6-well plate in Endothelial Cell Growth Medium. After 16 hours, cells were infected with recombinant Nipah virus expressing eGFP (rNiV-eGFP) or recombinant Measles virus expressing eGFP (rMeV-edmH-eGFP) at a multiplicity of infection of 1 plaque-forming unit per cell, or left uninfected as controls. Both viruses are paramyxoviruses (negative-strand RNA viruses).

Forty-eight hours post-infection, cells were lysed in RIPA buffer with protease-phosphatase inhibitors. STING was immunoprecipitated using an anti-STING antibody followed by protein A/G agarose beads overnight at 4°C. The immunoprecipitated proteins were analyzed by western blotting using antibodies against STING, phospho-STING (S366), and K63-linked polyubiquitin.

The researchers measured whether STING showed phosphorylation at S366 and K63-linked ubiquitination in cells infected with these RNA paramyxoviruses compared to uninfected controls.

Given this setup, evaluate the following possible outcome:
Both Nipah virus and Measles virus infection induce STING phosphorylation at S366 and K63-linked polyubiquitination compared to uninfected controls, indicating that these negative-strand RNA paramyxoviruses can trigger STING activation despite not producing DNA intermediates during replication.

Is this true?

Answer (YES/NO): YES